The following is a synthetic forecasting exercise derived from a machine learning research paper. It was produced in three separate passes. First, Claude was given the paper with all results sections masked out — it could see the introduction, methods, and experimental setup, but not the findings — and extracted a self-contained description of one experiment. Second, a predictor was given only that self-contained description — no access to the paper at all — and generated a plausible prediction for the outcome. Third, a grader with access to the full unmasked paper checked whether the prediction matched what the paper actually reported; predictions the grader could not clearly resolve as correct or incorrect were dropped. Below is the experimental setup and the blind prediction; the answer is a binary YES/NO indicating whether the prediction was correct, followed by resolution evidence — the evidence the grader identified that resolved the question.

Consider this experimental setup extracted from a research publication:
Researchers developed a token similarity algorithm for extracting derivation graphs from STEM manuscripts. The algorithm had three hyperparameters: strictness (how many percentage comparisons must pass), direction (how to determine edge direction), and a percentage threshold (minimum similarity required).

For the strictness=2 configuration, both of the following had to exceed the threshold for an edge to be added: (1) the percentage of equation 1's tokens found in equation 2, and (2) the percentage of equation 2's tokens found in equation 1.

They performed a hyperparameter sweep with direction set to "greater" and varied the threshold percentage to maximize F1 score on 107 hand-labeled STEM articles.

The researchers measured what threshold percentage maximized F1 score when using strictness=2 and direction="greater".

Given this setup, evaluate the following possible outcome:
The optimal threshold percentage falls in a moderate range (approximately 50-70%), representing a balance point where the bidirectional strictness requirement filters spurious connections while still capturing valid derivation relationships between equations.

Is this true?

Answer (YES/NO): NO